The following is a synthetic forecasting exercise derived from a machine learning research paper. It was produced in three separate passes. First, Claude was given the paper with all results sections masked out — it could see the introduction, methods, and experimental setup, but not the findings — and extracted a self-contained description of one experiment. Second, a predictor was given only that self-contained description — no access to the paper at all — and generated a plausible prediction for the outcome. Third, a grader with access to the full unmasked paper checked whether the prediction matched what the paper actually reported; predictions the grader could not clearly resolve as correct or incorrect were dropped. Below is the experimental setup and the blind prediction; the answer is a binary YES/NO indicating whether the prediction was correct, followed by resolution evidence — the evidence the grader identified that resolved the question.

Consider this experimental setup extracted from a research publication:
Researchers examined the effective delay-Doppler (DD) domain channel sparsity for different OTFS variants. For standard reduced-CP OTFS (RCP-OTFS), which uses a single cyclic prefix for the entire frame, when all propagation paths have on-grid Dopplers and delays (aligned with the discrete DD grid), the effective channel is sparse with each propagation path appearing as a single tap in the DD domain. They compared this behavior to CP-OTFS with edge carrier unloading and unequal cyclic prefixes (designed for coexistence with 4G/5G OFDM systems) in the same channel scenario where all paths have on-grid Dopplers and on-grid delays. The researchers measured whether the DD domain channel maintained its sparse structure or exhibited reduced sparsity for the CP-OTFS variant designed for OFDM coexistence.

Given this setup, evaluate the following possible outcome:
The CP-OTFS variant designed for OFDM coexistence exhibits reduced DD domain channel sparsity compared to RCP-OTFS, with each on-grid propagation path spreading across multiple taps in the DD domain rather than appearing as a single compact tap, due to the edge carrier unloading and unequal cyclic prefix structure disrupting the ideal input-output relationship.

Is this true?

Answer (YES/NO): YES